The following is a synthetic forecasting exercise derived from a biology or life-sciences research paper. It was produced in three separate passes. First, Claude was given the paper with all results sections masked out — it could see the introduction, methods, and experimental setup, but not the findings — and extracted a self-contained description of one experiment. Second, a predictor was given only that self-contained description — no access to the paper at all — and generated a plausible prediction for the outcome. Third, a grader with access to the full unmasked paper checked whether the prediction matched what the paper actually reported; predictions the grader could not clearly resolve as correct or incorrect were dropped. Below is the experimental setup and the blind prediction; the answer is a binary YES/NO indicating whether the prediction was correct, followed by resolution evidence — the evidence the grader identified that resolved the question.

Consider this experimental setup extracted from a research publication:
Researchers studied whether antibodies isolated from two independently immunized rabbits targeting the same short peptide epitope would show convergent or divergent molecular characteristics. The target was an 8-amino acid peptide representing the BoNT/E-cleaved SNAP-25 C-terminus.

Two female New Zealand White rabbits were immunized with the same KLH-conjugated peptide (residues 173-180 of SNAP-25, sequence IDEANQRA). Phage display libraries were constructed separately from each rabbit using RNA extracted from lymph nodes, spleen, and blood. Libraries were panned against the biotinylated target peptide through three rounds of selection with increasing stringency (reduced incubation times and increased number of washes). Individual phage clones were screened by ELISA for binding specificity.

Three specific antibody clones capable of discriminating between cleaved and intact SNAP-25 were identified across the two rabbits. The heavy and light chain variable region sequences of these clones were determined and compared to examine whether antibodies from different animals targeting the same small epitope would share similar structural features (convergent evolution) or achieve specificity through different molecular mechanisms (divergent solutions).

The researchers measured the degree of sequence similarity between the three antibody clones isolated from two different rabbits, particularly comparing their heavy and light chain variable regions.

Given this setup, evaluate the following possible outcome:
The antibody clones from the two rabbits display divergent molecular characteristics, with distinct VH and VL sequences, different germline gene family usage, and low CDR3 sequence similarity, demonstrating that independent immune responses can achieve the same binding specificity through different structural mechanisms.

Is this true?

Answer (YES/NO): NO